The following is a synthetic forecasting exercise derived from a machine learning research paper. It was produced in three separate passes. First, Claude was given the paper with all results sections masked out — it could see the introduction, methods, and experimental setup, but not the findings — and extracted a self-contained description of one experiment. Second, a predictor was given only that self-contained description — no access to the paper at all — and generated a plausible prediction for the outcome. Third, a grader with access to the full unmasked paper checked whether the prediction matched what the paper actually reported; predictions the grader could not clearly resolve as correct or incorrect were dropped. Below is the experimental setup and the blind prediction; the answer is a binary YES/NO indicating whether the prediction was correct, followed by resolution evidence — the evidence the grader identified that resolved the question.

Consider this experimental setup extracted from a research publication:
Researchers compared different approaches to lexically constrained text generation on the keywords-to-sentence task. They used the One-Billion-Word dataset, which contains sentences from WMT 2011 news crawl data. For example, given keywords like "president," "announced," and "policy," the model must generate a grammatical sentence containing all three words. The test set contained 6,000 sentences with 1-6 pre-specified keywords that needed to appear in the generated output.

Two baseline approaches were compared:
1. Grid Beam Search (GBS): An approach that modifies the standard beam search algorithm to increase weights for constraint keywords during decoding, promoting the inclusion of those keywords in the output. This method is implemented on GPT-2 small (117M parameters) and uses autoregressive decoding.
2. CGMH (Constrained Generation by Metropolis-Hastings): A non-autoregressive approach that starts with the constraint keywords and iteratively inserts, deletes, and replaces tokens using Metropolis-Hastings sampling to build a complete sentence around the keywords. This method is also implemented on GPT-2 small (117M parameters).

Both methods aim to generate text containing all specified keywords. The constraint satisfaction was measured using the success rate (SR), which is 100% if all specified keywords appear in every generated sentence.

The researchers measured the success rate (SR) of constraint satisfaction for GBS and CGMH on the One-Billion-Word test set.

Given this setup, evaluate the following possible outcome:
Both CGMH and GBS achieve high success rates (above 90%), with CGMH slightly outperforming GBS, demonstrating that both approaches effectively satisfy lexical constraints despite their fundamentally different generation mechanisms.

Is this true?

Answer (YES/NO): NO